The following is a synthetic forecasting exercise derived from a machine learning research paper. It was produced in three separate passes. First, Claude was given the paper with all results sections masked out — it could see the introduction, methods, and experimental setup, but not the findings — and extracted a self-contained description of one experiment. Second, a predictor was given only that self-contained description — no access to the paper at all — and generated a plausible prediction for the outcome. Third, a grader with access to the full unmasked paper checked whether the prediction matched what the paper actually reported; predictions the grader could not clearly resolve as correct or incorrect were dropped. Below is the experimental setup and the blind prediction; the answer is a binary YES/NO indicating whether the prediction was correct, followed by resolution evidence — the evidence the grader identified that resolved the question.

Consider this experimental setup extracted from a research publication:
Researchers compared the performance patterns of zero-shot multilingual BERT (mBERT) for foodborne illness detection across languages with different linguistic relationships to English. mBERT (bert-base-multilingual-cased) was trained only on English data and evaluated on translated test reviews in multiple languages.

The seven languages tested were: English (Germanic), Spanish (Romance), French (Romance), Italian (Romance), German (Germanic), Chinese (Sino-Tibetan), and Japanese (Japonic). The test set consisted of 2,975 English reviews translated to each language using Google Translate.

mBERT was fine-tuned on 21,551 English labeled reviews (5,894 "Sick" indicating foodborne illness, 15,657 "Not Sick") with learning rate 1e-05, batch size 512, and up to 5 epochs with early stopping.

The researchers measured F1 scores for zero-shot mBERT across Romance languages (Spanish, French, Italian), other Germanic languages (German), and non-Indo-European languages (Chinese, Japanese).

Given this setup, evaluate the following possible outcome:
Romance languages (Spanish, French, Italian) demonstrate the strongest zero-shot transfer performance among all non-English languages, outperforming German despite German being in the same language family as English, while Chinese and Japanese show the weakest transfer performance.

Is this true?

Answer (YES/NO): NO